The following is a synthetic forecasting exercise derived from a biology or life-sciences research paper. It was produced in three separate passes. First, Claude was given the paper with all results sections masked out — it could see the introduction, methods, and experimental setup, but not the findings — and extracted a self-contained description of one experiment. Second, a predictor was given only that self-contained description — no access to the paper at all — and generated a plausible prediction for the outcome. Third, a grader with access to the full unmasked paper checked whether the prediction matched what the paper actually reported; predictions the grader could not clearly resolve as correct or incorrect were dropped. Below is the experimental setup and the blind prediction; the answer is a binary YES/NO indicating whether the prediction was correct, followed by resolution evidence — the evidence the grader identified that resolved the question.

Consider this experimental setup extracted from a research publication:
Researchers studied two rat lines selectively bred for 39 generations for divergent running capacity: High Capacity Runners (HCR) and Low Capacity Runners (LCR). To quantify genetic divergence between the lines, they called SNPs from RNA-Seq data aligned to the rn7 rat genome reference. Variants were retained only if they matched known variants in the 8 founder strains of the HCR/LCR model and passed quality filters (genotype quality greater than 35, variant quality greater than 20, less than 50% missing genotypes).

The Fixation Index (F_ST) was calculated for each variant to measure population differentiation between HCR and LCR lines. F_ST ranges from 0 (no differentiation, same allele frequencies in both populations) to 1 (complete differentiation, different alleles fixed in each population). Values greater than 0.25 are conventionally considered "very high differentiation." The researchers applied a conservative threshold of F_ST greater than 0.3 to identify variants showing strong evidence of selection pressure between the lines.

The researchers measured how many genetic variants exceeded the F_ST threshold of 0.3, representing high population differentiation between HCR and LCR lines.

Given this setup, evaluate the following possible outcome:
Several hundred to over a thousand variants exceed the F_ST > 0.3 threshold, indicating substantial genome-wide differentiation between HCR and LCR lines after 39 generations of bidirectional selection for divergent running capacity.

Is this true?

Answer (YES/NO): NO